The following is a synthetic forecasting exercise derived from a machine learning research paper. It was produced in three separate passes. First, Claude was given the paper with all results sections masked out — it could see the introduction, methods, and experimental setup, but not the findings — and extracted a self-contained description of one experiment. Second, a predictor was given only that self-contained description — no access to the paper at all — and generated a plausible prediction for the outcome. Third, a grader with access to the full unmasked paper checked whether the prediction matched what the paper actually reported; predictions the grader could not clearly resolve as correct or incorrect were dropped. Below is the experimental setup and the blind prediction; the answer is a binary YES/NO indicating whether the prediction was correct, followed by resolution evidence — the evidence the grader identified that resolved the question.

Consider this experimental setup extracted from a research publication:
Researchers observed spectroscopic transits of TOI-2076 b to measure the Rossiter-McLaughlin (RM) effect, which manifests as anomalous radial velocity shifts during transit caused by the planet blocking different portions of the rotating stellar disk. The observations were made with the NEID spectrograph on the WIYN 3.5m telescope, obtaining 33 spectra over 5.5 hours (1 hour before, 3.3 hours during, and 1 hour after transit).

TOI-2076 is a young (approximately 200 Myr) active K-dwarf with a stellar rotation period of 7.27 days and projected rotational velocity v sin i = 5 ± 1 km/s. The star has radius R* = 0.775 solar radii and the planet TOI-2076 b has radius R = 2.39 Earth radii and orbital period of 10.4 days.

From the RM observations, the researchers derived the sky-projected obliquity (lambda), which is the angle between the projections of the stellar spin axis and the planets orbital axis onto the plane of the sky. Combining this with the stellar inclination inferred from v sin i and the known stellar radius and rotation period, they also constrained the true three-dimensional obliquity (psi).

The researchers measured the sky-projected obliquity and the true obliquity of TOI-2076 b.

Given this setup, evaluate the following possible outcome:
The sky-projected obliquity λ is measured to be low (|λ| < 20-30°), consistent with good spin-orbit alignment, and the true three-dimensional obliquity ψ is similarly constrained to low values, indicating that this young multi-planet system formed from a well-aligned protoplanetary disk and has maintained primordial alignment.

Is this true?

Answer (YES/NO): YES